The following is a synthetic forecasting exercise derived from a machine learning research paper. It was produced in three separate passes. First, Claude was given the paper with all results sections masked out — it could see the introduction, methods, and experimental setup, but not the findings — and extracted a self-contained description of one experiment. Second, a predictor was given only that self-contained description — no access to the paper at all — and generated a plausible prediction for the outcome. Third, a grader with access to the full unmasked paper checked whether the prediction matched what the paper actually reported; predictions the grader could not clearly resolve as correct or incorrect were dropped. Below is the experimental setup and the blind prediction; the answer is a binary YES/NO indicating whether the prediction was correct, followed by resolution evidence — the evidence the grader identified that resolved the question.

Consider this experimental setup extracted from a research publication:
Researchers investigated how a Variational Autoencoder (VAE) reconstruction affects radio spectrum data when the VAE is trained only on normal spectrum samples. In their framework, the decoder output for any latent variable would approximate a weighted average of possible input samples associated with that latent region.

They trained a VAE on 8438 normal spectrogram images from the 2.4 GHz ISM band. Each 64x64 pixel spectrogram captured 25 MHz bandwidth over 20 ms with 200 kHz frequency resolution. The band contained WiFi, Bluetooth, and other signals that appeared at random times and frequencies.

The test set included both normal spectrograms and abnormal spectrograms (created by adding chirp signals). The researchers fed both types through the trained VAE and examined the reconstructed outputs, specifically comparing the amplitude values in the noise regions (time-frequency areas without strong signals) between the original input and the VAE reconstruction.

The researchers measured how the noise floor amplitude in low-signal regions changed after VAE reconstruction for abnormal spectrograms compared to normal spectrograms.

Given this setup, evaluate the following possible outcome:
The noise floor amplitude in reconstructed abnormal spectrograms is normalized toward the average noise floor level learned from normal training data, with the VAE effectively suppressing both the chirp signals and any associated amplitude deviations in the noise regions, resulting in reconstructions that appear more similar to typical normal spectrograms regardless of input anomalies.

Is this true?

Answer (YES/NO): NO